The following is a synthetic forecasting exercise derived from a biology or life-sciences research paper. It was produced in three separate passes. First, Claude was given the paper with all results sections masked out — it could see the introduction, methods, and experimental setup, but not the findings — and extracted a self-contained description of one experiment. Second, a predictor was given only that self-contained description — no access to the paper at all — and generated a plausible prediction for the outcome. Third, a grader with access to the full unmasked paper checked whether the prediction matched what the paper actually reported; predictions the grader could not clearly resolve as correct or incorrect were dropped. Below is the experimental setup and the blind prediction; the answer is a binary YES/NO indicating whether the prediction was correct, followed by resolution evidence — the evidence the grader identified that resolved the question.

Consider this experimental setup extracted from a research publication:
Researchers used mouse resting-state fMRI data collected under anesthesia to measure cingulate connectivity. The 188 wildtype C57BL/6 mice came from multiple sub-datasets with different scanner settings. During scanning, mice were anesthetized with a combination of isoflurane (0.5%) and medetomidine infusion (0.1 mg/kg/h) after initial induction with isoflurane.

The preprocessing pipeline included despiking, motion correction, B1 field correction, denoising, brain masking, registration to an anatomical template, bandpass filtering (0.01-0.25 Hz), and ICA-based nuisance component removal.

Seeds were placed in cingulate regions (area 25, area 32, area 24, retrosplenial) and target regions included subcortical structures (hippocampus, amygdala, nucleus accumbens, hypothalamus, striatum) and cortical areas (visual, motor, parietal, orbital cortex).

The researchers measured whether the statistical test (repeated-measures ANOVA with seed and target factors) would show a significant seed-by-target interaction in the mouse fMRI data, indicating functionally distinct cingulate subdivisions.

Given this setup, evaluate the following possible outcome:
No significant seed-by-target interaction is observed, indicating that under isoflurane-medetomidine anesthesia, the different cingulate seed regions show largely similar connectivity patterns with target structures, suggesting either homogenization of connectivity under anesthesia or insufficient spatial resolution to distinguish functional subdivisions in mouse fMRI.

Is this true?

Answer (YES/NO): NO